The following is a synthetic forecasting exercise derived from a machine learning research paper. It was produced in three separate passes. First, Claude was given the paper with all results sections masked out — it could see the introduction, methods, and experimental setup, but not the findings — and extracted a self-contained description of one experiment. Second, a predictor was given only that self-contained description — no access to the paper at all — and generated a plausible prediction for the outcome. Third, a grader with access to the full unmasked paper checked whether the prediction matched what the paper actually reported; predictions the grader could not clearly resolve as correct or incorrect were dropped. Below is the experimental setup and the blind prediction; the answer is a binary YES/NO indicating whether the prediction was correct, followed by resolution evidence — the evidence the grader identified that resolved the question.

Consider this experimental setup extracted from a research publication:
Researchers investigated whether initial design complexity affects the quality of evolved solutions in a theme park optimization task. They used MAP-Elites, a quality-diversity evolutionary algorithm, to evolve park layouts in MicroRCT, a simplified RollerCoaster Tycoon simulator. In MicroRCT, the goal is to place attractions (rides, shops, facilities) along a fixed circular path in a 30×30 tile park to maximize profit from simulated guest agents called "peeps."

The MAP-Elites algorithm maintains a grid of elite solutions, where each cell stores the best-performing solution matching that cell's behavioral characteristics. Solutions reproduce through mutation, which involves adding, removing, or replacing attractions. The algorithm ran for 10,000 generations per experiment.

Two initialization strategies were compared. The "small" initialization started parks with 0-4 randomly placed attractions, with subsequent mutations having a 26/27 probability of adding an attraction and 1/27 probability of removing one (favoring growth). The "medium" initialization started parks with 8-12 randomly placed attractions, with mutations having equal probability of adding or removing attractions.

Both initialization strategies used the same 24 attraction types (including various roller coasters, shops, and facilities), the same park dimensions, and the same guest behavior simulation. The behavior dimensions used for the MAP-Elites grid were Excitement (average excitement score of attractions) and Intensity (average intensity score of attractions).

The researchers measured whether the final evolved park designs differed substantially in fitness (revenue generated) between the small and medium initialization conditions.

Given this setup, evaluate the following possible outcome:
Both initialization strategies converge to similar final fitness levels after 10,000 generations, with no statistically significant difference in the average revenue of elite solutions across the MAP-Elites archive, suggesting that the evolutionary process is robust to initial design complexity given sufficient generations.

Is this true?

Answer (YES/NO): NO